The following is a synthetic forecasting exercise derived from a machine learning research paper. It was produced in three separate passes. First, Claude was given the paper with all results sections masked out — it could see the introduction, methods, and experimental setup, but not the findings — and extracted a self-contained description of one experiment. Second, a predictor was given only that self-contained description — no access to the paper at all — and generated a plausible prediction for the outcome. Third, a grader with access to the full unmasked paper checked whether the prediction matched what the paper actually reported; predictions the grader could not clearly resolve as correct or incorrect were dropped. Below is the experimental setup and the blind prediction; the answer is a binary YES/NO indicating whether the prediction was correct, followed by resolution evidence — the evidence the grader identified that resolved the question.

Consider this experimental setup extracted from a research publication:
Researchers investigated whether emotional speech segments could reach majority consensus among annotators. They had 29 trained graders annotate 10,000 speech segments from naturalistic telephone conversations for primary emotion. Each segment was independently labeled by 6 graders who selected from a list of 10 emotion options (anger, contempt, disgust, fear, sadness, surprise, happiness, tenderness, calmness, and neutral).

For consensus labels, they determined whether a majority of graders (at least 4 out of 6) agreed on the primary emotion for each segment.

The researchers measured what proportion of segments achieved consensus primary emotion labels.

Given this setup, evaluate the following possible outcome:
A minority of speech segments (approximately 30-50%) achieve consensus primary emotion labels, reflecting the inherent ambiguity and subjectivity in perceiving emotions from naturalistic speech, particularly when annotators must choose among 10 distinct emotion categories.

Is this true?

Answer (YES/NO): NO